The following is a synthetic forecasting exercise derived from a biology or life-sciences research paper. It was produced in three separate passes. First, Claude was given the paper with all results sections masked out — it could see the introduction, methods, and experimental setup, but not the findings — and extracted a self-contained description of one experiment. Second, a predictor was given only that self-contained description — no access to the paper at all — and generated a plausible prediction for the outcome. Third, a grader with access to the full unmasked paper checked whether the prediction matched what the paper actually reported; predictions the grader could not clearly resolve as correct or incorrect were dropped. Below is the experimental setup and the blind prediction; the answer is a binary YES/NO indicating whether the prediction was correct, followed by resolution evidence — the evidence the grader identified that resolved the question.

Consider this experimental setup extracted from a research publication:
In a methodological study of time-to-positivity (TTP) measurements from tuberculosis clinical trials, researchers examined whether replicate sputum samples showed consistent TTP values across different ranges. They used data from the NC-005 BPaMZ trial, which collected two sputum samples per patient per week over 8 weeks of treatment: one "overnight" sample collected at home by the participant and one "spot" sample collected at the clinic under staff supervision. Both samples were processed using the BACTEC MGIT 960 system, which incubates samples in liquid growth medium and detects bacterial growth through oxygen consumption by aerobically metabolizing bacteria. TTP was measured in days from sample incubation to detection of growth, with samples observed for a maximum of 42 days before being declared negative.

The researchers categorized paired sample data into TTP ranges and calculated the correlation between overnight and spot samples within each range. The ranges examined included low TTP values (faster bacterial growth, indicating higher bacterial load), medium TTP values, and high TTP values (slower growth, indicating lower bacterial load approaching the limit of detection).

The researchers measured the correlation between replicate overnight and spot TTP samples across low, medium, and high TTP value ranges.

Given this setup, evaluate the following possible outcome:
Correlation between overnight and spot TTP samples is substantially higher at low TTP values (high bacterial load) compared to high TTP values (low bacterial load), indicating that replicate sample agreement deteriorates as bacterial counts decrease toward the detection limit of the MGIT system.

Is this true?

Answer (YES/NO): NO